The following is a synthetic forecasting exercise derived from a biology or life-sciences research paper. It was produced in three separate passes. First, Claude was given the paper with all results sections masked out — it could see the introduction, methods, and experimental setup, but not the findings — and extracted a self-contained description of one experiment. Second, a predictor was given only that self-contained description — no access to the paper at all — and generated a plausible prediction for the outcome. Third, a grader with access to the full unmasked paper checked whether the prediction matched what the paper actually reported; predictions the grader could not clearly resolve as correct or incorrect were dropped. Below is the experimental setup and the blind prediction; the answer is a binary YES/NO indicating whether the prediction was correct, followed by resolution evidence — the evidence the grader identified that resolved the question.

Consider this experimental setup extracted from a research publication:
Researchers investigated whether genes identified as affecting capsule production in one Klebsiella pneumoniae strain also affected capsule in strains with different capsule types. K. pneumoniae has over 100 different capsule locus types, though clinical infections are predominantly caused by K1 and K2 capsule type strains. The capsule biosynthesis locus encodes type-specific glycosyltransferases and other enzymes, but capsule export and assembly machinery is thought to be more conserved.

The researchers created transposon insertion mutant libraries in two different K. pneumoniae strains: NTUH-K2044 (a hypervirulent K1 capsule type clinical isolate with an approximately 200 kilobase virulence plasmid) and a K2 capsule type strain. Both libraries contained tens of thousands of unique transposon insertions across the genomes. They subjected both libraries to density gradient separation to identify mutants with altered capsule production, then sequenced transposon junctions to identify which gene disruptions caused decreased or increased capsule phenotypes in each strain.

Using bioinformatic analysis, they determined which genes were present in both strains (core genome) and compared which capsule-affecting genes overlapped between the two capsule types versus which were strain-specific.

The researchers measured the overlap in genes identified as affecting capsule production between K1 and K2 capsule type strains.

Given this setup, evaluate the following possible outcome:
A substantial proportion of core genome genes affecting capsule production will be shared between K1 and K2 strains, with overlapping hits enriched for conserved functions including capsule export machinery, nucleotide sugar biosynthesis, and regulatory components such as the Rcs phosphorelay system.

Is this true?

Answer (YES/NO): NO